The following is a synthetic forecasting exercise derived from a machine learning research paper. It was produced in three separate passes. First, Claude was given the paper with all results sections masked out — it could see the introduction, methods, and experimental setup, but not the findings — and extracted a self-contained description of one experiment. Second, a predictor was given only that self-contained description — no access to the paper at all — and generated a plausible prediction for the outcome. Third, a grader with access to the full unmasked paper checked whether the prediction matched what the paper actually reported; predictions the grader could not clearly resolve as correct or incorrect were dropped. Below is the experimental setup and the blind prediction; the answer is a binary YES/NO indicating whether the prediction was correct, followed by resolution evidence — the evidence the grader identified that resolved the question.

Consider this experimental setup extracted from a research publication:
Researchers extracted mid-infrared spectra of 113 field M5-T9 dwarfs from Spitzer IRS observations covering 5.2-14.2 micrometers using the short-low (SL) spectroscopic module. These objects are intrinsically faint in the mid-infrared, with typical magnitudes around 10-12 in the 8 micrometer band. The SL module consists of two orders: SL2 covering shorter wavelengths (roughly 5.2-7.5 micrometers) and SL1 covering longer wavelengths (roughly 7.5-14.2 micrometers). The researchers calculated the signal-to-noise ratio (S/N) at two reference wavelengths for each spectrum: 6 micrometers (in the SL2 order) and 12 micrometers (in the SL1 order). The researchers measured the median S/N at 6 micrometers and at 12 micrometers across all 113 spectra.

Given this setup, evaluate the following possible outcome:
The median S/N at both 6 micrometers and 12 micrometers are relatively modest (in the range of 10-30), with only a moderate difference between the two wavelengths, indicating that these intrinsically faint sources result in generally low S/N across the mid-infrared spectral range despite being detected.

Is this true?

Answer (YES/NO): NO